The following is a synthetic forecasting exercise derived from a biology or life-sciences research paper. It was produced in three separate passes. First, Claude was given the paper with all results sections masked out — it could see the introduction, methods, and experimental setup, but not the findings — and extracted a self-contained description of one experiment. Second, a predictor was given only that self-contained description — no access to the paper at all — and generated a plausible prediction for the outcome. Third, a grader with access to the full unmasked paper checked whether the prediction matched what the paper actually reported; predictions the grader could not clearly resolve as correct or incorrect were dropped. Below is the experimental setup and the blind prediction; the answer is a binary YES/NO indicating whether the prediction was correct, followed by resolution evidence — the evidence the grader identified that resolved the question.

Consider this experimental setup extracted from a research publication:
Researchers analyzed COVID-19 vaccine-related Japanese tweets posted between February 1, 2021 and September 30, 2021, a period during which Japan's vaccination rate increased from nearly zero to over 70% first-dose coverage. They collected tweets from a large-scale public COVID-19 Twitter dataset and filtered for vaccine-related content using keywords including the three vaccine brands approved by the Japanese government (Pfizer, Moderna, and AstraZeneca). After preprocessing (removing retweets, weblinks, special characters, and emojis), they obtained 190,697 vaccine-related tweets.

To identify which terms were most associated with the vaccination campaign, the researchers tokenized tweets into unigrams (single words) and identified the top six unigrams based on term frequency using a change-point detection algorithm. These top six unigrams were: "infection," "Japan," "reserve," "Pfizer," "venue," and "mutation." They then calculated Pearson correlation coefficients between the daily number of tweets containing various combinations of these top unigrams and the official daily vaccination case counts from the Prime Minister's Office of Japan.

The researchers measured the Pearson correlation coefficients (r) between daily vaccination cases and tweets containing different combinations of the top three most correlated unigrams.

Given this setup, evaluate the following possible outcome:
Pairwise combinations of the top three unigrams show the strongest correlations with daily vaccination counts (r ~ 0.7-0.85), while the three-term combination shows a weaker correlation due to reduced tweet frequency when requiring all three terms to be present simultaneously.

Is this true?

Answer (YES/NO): NO